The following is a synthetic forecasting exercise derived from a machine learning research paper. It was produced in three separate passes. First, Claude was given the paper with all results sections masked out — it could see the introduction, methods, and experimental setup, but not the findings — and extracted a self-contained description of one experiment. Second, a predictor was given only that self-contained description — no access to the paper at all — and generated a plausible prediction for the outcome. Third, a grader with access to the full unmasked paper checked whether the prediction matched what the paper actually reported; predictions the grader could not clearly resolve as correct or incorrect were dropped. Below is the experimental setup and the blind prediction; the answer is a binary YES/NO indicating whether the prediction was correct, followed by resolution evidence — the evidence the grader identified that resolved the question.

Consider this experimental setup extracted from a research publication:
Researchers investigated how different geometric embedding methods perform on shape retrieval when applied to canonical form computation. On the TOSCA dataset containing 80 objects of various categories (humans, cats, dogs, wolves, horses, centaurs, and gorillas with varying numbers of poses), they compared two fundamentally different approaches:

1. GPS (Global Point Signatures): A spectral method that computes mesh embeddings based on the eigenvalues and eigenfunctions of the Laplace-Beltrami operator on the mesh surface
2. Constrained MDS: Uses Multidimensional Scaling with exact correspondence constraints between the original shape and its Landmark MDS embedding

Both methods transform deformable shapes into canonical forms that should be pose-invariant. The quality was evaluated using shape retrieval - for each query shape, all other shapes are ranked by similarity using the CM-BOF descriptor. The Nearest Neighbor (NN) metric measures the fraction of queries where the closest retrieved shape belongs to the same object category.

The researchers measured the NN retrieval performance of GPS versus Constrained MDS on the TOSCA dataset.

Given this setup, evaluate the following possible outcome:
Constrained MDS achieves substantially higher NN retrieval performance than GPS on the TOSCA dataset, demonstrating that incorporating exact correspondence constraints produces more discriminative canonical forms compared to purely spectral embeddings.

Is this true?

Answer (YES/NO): YES